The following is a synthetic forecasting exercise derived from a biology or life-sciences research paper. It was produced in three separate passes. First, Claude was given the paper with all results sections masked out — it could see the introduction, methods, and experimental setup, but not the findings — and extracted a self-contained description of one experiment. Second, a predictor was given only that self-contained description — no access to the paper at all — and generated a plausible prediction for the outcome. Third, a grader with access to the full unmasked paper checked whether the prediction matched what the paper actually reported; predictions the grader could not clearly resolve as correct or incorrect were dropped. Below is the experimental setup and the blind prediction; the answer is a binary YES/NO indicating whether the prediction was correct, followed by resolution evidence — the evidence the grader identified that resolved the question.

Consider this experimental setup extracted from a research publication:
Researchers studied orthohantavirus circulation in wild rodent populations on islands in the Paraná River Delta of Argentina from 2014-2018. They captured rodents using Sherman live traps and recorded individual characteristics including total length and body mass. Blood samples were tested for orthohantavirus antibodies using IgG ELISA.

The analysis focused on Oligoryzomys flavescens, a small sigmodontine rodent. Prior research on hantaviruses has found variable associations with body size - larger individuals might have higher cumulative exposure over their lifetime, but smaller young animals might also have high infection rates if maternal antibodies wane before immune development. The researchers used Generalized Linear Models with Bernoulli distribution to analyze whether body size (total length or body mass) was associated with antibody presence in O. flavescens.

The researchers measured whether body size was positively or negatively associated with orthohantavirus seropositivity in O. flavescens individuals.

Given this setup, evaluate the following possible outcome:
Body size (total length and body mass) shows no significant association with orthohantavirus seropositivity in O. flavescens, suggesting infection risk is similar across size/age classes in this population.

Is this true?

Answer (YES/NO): NO